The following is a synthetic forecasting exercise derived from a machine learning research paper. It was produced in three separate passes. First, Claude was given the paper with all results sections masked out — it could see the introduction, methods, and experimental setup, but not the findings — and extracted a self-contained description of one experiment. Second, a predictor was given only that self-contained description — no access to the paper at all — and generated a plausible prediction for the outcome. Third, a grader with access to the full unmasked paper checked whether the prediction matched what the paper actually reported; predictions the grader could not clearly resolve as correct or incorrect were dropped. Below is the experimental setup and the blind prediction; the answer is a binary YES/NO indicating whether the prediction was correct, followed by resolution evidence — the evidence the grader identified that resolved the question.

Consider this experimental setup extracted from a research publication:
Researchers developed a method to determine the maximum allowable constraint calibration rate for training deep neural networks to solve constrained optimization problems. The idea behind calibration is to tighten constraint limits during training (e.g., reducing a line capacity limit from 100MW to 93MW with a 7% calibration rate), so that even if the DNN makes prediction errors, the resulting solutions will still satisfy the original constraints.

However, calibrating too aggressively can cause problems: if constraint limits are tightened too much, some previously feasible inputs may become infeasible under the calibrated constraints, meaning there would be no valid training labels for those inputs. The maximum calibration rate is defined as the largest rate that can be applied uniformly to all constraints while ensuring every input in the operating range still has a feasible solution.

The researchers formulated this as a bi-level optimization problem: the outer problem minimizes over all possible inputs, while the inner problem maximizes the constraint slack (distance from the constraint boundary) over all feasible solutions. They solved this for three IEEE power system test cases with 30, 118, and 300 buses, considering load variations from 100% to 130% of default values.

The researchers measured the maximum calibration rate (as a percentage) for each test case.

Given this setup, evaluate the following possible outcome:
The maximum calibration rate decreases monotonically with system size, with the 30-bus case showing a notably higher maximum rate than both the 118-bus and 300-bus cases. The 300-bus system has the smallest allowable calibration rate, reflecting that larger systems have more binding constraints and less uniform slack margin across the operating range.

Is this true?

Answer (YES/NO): NO